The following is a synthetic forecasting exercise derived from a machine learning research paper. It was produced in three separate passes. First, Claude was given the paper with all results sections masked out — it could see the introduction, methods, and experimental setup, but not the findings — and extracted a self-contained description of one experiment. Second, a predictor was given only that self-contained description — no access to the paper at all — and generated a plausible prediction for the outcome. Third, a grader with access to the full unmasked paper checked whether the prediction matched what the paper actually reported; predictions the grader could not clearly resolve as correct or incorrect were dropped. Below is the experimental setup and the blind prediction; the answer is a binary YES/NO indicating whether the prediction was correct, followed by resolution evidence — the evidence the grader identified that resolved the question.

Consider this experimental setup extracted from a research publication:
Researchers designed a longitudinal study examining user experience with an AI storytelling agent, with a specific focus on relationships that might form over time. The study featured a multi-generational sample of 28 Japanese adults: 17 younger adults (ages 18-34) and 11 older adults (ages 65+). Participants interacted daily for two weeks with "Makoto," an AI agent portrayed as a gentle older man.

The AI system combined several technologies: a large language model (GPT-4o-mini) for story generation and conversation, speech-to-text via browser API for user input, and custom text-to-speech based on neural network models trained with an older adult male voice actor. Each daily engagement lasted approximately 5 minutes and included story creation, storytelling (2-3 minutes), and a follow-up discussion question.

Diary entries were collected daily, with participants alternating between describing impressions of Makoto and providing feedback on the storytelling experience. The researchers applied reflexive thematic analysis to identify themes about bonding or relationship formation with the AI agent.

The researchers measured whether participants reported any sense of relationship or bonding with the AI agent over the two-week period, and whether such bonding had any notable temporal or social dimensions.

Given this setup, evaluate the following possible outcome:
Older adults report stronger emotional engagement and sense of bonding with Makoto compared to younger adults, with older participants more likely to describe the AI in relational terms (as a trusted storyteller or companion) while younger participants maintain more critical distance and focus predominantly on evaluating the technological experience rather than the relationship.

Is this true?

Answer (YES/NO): NO